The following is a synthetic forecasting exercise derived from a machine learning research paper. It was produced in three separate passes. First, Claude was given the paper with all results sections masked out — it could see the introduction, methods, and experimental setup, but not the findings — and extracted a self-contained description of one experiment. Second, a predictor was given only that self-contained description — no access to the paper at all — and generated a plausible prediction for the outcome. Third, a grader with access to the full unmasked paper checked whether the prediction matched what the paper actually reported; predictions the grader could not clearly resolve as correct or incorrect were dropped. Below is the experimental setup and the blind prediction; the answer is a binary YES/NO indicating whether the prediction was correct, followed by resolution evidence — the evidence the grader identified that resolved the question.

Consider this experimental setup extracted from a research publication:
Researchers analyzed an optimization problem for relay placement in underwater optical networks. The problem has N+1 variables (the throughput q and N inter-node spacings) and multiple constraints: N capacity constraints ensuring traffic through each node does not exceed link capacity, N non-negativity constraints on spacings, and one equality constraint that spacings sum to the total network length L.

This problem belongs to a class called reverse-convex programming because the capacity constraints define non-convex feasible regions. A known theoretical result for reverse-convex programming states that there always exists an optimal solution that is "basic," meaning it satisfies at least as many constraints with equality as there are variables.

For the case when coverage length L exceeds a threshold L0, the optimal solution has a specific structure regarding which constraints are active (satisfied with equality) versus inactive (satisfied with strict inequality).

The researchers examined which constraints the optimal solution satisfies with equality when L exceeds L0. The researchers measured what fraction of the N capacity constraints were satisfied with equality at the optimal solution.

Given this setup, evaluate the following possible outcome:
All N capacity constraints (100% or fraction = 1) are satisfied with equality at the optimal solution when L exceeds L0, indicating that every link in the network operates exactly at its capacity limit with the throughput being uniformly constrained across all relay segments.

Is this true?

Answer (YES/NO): YES